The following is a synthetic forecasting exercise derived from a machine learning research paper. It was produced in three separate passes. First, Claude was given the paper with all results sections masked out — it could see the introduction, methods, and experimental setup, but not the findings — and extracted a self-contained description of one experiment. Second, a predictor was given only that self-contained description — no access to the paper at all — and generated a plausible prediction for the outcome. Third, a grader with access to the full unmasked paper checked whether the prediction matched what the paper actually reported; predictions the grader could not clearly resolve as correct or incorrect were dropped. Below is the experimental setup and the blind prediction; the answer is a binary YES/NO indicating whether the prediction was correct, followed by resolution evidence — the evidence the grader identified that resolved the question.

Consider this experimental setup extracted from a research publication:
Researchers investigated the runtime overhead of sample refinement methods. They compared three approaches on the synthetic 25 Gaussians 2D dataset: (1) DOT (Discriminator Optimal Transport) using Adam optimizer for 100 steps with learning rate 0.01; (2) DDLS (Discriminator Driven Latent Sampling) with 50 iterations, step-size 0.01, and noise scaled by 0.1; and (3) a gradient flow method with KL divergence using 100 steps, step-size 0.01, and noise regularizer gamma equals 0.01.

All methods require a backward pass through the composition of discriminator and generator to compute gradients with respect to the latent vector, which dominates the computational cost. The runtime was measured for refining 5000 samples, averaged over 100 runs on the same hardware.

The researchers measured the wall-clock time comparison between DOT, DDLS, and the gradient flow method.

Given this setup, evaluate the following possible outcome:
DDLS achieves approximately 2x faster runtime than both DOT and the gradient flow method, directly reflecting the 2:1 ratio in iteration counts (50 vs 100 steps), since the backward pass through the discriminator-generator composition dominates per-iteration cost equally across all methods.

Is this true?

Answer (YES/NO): NO